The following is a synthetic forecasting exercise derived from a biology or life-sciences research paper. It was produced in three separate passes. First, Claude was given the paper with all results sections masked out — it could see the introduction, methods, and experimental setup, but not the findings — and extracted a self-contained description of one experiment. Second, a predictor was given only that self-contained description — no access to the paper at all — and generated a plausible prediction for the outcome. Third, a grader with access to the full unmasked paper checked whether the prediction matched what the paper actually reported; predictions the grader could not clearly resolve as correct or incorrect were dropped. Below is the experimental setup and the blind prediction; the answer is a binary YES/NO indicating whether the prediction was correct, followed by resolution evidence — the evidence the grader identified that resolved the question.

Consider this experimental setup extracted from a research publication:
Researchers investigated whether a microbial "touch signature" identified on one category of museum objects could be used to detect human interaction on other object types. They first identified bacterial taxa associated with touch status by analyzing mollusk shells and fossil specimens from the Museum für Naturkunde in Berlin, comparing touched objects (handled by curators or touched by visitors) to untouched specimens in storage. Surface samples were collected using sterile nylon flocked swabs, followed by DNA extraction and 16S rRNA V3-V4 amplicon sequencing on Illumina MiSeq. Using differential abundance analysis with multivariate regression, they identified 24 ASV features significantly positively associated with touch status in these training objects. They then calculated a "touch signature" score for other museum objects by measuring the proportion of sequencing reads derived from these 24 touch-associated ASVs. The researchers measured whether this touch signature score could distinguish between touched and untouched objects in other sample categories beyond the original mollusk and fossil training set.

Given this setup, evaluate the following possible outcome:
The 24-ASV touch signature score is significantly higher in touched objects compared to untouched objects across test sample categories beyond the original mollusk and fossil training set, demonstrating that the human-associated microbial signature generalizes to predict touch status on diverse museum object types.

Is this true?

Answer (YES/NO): YES